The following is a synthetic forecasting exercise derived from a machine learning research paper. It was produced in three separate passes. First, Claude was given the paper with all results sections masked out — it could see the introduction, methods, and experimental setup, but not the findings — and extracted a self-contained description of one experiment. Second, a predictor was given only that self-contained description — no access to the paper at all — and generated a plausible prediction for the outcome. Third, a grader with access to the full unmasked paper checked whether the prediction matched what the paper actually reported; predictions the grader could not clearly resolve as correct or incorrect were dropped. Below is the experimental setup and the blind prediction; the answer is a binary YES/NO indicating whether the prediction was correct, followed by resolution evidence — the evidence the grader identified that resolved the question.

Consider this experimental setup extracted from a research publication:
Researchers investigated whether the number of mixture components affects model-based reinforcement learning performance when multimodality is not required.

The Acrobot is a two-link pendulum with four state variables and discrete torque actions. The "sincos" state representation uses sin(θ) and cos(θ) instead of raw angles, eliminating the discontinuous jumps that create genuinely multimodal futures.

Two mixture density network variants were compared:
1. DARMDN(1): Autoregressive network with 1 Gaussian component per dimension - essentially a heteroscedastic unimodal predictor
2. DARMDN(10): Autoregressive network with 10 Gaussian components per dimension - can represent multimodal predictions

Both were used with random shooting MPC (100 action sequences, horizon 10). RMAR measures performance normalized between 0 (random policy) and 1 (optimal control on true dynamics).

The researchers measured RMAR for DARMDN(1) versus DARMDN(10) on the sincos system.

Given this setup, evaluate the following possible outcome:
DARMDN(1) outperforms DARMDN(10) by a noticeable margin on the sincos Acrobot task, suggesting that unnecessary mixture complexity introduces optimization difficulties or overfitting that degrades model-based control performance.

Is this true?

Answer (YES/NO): NO